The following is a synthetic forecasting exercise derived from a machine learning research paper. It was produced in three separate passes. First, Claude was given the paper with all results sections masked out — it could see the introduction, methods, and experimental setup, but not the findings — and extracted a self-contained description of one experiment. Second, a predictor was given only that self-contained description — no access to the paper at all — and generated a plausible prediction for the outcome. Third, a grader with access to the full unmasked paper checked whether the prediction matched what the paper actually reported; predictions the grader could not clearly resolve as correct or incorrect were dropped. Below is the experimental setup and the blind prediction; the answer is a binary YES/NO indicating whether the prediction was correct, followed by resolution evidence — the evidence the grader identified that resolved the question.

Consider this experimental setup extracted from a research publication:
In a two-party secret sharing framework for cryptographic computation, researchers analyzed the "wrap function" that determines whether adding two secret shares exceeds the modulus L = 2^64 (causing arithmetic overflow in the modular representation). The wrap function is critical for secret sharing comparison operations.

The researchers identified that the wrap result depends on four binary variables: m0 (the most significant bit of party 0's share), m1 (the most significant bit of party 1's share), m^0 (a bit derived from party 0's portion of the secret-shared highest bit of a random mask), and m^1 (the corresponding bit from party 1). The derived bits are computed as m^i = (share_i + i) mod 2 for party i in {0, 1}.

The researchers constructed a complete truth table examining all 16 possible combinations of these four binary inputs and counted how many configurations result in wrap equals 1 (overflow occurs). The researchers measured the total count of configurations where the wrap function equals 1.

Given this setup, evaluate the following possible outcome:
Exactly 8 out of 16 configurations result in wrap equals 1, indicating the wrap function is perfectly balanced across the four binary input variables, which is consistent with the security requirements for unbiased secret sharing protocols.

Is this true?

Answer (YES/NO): YES